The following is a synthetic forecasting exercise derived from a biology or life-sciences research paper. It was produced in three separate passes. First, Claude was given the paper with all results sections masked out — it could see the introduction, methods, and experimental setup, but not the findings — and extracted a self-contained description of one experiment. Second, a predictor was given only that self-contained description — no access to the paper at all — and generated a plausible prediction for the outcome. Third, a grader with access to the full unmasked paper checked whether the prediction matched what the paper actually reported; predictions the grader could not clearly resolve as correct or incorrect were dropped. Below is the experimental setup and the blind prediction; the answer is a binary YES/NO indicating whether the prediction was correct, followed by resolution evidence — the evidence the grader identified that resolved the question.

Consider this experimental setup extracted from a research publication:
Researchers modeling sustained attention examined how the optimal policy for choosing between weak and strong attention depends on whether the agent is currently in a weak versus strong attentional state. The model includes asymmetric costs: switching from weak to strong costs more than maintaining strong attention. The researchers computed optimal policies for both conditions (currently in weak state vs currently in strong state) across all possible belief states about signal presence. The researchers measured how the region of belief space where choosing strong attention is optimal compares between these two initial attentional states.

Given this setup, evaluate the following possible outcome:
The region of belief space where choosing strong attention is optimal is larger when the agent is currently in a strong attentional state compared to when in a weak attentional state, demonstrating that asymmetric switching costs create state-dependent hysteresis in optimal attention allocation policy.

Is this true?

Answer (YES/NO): YES